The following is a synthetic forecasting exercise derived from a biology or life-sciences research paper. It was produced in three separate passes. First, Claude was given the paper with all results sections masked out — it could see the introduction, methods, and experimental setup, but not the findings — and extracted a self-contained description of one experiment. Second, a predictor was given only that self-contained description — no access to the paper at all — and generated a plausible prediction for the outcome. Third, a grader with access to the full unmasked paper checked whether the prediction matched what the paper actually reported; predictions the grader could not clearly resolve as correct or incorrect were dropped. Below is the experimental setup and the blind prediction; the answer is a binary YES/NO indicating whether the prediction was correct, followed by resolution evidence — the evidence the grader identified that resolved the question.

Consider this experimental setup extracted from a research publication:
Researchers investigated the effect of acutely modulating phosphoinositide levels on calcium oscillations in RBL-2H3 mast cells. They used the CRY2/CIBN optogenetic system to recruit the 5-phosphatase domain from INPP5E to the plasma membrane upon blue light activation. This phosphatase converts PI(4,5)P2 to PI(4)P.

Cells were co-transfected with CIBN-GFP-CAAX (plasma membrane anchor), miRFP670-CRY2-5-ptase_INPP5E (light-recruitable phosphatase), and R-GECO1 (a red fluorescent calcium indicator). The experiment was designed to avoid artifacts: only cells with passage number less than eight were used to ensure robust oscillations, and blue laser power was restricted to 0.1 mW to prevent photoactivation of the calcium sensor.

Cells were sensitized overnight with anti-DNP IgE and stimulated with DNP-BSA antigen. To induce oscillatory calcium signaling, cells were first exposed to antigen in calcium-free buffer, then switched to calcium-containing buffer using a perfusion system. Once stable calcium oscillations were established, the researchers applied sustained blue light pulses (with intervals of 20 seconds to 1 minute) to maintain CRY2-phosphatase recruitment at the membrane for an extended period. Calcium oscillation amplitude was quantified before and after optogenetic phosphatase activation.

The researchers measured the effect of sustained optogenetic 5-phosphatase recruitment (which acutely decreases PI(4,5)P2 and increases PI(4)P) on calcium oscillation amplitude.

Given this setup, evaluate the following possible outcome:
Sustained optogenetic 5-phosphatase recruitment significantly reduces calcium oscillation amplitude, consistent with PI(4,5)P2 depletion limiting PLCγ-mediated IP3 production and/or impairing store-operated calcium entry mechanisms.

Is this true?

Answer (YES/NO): NO